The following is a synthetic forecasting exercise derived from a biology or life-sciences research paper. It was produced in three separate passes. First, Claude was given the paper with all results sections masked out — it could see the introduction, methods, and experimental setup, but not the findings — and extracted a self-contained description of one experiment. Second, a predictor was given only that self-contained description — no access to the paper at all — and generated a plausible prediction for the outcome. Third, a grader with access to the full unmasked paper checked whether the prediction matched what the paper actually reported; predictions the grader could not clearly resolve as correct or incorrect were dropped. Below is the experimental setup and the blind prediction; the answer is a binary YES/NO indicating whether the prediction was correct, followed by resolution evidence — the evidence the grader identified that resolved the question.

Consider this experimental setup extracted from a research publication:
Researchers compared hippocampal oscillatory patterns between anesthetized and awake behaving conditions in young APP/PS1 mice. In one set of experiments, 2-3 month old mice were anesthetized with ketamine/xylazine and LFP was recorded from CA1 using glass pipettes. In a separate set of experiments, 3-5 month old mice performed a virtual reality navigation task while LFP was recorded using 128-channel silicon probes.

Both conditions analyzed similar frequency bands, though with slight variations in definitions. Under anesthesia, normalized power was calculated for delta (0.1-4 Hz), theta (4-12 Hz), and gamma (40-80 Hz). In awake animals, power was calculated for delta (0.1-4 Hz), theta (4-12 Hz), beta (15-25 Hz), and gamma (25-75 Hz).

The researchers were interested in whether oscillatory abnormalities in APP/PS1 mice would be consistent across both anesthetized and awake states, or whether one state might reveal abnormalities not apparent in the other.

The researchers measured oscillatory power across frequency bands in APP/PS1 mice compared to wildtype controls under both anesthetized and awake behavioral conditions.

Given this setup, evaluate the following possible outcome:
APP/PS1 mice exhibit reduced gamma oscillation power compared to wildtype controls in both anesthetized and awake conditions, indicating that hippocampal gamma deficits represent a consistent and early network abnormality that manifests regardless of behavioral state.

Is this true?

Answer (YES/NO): NO